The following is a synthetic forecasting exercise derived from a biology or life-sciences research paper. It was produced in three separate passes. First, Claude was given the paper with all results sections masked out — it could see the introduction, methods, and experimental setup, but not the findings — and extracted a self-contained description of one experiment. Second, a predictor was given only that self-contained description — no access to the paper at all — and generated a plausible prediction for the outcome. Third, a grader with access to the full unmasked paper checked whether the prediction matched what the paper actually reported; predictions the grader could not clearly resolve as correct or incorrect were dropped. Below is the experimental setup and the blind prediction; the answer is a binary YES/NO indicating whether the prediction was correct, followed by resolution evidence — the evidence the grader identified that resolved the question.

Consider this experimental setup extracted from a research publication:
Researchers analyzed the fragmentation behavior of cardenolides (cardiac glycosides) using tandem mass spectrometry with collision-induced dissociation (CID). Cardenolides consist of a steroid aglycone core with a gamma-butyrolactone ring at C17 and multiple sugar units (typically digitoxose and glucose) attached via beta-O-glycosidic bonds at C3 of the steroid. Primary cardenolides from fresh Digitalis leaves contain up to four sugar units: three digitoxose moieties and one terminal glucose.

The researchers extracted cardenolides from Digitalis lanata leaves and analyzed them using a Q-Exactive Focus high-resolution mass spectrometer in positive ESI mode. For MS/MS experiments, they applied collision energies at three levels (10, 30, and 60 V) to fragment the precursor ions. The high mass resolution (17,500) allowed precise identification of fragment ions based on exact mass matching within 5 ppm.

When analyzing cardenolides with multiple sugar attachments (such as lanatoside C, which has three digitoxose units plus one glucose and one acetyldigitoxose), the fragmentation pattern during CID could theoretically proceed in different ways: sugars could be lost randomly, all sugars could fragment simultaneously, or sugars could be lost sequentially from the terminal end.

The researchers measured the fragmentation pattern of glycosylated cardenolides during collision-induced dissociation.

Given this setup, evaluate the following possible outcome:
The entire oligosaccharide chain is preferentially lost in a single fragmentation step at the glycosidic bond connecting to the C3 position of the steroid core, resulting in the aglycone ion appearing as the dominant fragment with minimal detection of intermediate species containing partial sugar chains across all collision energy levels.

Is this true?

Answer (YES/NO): NO